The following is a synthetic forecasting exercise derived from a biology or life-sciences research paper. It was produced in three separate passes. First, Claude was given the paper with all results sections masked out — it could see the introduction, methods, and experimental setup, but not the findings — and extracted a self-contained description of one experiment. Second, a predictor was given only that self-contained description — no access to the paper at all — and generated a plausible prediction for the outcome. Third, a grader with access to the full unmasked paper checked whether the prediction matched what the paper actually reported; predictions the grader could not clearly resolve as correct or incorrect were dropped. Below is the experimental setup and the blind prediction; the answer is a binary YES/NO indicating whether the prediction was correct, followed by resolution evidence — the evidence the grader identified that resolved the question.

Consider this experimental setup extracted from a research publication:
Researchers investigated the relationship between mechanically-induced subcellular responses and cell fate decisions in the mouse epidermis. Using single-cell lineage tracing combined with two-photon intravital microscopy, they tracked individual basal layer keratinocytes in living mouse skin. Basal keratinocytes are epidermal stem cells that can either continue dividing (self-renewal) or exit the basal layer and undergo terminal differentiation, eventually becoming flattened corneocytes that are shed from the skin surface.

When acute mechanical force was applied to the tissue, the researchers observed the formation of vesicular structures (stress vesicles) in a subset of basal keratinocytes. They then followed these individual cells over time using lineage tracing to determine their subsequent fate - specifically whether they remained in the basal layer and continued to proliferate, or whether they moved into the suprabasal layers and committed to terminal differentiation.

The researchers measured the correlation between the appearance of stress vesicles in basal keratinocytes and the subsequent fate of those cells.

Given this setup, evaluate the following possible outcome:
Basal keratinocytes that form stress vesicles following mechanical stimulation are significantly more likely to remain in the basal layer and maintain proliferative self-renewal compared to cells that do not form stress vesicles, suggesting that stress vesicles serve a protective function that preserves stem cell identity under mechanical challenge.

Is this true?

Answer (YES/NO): NO